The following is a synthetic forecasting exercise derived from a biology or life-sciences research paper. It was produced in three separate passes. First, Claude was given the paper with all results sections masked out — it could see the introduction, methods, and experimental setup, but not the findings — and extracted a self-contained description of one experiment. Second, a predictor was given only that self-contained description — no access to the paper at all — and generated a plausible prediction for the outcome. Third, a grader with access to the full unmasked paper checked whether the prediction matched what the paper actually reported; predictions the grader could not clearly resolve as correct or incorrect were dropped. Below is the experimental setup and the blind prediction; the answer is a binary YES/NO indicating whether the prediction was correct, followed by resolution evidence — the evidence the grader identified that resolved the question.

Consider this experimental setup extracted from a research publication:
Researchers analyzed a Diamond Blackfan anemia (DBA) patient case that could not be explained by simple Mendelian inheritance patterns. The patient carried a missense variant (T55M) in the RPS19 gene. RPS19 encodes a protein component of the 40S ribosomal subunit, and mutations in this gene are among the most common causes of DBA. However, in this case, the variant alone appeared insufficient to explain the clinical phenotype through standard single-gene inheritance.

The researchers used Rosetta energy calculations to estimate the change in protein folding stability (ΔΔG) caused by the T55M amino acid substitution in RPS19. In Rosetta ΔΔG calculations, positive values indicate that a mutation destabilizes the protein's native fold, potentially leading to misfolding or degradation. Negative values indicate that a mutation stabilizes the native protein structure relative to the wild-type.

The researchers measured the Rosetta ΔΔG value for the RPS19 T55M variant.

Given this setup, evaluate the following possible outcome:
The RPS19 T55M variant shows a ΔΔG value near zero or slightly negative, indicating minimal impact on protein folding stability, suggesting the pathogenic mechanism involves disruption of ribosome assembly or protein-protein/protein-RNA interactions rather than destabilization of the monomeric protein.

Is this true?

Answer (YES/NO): YES